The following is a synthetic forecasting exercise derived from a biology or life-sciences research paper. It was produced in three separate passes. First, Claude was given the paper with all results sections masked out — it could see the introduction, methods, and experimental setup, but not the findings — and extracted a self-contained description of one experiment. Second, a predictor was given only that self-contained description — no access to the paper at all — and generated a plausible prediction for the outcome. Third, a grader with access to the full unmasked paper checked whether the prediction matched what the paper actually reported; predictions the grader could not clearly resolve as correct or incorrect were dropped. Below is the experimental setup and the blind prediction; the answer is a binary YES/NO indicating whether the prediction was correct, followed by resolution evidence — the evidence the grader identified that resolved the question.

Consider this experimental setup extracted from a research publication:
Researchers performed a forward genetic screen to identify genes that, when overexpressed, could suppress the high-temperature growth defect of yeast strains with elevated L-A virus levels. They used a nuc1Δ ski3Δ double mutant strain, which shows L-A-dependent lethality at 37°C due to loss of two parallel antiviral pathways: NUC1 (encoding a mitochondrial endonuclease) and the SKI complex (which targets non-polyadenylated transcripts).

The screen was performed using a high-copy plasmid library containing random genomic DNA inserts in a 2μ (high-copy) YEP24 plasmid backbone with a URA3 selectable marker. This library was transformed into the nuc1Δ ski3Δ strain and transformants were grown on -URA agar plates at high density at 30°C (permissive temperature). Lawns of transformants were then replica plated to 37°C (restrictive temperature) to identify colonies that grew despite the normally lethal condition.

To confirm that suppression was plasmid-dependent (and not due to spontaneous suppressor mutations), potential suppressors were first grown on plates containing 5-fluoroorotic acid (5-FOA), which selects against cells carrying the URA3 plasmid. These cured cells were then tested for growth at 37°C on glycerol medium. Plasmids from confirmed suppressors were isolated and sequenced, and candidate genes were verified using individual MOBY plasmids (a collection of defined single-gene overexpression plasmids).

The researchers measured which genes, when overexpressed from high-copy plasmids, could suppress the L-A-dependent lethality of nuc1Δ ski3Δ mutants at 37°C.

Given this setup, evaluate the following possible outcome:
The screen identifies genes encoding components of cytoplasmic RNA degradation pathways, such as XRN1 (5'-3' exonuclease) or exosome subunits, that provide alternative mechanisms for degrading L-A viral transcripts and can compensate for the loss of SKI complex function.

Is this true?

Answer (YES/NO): NO